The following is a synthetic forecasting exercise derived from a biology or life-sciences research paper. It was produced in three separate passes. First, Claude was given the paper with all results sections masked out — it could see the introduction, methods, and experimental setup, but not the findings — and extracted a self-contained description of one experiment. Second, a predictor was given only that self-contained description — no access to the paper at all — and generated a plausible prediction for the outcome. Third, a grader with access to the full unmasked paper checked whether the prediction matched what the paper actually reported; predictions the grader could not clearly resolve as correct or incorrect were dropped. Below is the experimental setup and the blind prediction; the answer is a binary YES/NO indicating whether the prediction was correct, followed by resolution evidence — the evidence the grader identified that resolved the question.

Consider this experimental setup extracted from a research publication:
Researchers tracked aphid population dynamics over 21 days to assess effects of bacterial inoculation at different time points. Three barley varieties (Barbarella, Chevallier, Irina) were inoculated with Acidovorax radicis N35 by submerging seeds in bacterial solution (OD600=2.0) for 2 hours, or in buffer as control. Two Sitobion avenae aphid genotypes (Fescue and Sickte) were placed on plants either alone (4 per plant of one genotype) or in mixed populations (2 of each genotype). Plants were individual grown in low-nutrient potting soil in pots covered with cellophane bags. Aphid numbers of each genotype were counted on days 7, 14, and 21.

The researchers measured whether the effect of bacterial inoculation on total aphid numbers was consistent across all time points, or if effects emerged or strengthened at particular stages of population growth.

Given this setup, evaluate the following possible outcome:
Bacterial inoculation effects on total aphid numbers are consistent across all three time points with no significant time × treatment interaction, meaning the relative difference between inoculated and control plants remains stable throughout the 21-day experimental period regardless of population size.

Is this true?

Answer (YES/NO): NO